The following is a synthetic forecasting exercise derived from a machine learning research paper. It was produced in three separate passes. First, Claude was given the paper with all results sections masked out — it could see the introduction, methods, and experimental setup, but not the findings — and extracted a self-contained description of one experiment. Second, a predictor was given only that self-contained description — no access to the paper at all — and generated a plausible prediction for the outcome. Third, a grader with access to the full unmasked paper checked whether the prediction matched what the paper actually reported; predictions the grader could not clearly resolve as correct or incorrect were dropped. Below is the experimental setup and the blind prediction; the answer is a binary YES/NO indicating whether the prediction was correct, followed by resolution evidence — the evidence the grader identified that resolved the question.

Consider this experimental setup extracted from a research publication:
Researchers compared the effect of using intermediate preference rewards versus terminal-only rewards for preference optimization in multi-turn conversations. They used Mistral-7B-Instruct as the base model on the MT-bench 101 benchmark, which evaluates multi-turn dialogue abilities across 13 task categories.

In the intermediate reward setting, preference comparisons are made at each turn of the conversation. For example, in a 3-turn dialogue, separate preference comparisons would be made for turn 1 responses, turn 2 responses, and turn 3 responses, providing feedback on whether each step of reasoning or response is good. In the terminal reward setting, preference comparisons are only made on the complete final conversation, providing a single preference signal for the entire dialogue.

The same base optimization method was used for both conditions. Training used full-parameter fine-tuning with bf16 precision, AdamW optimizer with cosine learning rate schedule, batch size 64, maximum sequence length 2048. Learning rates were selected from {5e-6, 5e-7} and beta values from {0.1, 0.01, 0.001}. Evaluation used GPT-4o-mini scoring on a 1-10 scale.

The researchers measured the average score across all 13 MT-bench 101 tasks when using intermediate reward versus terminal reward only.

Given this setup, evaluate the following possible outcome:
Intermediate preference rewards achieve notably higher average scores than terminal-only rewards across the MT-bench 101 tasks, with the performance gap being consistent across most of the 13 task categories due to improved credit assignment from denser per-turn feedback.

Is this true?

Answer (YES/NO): YES